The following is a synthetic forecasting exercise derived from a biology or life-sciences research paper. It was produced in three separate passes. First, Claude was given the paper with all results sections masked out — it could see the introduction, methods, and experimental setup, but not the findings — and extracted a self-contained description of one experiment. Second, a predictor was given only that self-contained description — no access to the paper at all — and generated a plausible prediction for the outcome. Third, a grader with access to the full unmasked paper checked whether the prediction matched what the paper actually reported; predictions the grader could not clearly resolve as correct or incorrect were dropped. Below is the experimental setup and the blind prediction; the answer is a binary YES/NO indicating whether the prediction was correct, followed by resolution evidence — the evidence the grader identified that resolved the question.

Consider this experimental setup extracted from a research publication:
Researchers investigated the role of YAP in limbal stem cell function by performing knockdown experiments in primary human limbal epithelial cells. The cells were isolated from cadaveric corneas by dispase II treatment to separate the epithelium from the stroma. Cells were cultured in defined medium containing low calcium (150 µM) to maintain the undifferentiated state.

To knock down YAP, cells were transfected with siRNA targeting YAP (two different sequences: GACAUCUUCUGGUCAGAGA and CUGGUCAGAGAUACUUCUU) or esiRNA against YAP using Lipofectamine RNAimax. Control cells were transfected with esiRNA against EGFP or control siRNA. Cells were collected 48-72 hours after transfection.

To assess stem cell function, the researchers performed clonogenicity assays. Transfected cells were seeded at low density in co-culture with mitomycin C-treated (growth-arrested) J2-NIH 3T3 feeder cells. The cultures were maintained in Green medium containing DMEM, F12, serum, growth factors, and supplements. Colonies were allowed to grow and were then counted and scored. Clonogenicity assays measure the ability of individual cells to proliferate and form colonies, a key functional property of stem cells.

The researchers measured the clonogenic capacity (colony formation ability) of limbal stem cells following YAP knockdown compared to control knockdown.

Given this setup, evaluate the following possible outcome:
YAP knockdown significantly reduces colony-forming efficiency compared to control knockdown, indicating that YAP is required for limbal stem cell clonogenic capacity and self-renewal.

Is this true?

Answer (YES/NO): YES